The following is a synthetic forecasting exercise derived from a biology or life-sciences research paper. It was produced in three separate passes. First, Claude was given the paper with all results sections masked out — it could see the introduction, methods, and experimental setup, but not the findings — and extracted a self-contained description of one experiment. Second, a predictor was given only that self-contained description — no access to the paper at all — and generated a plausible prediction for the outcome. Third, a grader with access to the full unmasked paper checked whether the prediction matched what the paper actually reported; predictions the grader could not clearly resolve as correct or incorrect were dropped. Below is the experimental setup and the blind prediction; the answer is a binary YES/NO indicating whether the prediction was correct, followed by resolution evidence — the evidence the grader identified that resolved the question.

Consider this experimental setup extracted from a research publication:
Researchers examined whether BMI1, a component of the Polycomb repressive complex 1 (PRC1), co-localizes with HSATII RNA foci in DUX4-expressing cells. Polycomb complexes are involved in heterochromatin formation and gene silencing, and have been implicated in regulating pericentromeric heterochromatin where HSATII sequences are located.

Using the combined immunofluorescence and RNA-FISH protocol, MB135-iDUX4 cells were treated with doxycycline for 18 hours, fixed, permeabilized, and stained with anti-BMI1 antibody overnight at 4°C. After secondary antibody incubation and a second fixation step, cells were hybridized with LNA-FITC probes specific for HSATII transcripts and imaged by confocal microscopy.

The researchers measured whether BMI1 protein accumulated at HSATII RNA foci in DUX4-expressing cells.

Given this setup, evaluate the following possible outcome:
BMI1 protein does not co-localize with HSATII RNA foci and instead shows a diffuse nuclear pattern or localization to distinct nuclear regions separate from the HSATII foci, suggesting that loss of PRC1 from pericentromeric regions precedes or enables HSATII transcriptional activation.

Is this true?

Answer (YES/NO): YES